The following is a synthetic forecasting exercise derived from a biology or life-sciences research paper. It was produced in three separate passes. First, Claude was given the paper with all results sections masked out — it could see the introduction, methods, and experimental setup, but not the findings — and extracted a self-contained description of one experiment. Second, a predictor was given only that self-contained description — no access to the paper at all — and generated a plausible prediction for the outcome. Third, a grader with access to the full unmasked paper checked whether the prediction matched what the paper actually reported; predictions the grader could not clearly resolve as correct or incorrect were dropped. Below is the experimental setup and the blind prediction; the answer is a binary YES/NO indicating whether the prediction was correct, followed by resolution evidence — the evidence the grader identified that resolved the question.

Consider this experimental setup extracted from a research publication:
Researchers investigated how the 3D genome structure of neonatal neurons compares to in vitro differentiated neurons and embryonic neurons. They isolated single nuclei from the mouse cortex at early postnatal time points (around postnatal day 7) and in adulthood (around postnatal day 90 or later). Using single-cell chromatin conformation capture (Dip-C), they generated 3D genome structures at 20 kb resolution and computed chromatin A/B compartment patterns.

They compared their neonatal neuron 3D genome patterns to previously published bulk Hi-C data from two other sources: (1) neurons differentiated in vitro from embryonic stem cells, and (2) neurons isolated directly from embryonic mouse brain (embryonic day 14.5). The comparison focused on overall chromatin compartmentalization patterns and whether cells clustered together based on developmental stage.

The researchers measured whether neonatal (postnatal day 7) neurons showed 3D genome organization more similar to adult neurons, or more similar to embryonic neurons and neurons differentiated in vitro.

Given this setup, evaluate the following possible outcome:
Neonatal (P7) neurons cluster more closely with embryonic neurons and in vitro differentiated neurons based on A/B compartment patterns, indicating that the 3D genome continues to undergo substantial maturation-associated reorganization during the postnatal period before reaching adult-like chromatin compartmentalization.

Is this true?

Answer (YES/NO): YES